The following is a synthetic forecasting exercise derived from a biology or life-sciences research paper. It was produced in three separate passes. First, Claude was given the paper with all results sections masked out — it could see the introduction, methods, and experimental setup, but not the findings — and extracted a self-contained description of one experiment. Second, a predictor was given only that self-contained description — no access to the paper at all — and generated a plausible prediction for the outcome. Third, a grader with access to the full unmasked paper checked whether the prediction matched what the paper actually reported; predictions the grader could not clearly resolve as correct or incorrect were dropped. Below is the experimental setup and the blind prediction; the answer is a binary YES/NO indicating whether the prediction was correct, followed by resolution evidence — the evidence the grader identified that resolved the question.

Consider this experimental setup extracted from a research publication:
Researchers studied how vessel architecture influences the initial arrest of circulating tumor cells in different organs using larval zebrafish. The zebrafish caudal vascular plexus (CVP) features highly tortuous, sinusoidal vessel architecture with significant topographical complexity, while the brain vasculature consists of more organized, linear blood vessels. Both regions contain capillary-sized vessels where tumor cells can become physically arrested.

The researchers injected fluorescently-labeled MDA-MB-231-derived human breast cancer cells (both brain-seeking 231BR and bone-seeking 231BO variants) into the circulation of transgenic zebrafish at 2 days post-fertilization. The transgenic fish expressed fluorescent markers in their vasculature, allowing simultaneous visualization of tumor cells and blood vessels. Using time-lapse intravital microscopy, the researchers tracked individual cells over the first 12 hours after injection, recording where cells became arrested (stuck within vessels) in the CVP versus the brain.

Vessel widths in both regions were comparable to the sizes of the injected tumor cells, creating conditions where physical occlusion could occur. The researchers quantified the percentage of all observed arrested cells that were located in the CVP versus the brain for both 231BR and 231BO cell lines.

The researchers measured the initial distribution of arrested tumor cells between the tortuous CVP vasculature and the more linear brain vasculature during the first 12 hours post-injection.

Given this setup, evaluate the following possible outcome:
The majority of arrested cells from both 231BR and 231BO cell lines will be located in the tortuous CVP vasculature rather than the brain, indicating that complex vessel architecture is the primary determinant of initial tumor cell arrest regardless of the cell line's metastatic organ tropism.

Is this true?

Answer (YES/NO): YES